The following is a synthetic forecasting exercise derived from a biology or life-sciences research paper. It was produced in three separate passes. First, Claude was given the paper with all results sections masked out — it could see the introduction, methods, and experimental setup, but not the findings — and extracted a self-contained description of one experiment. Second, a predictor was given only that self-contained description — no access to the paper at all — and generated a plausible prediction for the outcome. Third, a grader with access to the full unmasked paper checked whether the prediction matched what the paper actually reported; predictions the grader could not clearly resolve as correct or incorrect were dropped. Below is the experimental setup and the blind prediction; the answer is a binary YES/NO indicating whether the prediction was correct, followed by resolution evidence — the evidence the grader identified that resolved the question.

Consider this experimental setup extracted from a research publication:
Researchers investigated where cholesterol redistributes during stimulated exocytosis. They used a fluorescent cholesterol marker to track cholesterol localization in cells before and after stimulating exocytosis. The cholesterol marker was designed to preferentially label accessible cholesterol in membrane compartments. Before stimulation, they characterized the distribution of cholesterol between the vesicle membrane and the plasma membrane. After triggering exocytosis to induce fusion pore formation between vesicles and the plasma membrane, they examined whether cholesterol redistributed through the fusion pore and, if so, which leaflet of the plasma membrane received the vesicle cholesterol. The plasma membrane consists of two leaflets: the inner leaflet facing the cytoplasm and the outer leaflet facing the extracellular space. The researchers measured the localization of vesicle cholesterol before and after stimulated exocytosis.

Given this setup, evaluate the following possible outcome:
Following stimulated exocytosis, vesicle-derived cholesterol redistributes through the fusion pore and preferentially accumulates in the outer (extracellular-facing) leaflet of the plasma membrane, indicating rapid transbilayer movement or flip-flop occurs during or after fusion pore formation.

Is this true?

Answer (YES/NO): YES